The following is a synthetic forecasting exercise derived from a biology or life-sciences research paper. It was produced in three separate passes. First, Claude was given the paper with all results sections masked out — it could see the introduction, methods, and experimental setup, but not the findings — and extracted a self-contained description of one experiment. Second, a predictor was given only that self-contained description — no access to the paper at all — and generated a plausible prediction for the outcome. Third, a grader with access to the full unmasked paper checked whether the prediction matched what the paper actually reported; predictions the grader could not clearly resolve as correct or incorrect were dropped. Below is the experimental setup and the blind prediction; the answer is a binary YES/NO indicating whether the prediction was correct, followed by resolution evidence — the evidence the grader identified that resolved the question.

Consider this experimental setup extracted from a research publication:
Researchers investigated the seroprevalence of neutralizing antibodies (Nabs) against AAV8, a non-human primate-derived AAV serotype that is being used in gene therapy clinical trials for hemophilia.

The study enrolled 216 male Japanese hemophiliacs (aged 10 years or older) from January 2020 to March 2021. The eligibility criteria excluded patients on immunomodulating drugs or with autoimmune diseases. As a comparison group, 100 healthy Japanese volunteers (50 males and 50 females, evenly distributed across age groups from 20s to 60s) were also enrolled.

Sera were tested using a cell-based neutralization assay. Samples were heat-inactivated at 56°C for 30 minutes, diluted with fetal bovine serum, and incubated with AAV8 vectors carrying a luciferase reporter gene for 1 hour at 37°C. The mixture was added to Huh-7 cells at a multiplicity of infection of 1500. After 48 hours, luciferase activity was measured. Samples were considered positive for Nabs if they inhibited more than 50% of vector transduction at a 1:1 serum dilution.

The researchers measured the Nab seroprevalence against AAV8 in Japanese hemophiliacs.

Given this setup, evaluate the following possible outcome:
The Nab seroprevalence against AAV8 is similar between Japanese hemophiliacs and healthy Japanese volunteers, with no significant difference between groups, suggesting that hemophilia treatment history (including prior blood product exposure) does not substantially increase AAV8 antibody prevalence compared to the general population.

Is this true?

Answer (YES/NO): YES